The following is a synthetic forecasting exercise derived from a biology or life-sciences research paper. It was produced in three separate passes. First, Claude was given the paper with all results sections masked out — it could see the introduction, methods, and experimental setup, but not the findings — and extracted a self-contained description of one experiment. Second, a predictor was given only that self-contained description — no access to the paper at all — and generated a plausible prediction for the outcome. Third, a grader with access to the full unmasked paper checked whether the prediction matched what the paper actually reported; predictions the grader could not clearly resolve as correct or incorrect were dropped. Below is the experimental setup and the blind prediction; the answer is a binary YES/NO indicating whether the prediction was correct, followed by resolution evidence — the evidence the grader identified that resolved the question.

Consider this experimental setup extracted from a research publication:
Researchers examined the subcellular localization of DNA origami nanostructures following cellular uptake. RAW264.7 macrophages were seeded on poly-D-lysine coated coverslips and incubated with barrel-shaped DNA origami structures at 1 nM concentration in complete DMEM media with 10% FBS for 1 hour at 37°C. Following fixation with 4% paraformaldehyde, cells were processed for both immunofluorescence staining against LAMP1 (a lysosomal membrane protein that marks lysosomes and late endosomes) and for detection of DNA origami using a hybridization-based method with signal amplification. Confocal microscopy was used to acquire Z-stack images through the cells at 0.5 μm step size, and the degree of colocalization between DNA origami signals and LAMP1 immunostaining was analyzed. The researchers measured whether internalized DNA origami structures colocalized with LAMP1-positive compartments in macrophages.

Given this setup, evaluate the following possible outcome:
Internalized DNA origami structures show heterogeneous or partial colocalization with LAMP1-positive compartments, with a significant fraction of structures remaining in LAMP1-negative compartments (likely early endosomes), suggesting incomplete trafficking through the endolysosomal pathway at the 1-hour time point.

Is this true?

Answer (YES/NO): NO